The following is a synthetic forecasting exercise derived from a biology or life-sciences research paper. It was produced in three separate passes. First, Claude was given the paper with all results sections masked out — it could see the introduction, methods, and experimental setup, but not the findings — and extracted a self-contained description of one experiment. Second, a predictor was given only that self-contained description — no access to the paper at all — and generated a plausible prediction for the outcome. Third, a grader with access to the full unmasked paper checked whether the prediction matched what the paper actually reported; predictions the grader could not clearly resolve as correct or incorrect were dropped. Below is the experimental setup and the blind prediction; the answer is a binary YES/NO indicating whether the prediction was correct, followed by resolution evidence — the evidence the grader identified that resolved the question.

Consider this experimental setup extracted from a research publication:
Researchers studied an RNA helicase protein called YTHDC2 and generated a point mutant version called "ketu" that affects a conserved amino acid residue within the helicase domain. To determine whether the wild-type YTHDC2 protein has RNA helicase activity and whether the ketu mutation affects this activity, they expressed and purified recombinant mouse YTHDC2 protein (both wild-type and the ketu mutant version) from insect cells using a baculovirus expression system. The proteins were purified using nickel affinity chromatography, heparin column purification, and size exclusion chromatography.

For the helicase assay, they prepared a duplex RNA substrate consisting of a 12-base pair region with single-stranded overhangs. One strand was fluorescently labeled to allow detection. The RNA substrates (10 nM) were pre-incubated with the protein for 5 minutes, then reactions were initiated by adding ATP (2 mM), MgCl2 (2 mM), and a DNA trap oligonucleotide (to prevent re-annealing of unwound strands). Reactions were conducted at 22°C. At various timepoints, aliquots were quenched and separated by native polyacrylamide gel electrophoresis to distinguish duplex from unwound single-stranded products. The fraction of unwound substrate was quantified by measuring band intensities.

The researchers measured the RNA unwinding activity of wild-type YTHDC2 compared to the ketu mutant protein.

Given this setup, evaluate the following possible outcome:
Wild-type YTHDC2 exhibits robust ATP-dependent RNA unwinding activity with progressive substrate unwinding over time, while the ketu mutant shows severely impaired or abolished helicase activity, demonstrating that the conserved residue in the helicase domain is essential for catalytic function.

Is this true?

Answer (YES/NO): NO